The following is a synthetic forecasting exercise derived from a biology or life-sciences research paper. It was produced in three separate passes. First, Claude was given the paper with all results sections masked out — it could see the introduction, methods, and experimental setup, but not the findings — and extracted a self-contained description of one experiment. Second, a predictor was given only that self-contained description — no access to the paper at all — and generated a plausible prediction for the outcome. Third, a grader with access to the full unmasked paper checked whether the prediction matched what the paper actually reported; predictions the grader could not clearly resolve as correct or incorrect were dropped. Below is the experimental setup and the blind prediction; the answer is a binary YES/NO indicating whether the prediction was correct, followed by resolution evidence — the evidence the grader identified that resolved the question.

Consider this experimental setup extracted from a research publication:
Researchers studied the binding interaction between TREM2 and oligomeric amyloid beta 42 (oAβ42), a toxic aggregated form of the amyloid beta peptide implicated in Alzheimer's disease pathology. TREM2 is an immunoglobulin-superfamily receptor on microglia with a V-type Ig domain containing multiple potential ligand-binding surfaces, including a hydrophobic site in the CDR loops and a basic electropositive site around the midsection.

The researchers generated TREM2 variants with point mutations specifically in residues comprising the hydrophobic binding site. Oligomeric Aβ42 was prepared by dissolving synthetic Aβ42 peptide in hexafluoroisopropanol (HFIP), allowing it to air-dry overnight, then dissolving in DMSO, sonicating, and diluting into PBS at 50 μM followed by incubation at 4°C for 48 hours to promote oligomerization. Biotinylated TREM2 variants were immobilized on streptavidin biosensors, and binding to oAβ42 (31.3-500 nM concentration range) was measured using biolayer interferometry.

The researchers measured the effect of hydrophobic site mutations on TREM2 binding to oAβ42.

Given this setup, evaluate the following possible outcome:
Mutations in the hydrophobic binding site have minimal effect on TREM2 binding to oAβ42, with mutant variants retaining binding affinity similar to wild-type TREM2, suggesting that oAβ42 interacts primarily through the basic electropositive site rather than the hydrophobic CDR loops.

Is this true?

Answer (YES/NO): NO